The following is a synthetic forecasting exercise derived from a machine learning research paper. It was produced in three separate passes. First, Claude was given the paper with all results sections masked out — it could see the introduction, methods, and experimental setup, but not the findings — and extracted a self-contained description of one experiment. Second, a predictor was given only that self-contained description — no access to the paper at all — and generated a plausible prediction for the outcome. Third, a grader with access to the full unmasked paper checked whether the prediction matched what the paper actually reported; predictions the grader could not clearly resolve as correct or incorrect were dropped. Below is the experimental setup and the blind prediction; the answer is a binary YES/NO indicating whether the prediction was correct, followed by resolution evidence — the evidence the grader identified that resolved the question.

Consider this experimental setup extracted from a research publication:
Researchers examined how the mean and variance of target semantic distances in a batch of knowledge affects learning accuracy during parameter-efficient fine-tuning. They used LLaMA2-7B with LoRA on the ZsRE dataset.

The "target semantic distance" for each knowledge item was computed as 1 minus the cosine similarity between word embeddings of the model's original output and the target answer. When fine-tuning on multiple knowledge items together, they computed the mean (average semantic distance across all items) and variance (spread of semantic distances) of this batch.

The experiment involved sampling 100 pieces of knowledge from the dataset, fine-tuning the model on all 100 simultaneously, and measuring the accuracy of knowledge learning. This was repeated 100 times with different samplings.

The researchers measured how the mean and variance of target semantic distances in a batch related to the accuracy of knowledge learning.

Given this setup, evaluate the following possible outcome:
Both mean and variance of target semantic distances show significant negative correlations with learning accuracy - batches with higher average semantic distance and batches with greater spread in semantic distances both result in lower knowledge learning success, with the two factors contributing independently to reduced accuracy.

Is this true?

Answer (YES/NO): NO